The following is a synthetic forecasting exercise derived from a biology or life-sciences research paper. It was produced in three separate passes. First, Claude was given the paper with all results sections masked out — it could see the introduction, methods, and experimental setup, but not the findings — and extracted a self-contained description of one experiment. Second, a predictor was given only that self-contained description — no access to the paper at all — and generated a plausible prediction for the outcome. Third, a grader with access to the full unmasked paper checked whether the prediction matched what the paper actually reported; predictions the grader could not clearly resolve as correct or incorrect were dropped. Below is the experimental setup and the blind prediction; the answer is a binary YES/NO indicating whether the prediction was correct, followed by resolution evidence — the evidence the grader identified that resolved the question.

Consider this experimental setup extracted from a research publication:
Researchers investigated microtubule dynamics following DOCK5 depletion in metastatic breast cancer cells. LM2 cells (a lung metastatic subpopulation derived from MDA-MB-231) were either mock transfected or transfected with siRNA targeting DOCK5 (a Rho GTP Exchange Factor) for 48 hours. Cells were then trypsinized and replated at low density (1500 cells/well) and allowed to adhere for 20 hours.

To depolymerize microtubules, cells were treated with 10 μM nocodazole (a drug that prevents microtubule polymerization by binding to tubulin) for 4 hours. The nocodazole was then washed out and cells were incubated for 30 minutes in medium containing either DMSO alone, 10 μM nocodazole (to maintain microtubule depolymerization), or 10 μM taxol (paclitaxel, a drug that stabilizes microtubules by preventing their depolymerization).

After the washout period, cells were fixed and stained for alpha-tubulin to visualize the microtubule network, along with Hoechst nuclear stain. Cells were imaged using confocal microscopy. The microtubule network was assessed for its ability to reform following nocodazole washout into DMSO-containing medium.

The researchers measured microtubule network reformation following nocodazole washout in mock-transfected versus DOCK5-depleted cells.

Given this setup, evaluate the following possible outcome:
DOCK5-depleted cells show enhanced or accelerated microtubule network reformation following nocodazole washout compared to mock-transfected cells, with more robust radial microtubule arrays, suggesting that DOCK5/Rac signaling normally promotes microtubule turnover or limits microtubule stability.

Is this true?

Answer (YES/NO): NO